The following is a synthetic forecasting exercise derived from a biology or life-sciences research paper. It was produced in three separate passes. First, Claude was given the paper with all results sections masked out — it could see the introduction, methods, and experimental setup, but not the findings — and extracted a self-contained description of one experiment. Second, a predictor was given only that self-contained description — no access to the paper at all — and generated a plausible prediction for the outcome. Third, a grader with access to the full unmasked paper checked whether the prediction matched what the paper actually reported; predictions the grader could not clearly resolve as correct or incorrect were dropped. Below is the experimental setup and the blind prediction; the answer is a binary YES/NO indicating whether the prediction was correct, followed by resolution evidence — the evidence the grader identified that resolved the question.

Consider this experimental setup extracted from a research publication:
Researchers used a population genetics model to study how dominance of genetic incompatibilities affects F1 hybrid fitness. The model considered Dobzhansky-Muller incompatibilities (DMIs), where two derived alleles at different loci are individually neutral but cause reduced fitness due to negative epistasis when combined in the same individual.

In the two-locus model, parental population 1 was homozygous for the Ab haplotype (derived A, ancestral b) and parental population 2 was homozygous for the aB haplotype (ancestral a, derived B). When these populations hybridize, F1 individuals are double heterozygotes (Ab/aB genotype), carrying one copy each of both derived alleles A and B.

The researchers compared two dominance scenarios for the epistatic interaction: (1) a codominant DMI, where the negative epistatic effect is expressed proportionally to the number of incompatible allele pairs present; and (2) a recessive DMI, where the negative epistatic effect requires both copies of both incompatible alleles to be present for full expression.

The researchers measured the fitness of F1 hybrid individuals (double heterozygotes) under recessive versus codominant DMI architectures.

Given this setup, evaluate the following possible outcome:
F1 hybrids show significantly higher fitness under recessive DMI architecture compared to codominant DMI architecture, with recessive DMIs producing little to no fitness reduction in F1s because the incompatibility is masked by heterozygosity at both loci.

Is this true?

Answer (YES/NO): YES